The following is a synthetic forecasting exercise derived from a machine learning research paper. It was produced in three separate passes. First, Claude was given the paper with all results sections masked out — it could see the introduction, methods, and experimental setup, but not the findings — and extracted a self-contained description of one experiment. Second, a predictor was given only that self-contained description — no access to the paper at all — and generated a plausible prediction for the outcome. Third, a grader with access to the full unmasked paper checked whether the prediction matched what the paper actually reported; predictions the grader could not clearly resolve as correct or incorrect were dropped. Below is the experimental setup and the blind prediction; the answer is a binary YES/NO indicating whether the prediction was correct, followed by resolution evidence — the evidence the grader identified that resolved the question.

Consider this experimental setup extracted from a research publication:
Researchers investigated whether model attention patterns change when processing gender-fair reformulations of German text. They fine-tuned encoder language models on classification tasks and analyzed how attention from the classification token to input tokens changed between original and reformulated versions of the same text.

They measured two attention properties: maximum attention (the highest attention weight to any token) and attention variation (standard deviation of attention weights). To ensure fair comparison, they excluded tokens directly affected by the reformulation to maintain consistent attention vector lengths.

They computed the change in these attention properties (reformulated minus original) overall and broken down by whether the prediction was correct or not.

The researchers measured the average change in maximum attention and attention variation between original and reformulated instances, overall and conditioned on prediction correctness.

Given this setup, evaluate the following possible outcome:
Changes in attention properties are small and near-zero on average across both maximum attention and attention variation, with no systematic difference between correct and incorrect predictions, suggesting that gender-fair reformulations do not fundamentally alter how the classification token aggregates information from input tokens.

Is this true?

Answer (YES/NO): NO